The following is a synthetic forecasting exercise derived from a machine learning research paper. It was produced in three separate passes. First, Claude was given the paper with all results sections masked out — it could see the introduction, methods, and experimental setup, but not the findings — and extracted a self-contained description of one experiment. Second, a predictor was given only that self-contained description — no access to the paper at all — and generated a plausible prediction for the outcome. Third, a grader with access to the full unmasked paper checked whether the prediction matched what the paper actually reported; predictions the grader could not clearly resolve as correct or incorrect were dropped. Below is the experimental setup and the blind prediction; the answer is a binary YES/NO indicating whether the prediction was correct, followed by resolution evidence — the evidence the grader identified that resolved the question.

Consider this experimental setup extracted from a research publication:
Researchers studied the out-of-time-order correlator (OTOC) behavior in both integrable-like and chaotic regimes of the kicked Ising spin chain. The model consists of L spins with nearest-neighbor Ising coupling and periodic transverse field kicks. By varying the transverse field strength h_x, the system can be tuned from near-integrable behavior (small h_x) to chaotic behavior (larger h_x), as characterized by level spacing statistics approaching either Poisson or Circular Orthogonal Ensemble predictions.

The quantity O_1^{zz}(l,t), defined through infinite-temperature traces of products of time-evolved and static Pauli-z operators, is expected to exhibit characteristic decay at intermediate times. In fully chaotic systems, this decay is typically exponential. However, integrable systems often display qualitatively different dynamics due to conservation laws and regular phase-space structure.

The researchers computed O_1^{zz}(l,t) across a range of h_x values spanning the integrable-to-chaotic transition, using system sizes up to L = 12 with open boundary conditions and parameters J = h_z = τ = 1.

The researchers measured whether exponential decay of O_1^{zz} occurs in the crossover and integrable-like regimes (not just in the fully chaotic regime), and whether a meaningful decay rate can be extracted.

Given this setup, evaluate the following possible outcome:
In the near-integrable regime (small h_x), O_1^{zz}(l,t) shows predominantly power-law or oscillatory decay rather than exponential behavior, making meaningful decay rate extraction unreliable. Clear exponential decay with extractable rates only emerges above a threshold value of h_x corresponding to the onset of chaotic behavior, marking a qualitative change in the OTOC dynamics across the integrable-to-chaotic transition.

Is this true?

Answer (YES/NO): NO